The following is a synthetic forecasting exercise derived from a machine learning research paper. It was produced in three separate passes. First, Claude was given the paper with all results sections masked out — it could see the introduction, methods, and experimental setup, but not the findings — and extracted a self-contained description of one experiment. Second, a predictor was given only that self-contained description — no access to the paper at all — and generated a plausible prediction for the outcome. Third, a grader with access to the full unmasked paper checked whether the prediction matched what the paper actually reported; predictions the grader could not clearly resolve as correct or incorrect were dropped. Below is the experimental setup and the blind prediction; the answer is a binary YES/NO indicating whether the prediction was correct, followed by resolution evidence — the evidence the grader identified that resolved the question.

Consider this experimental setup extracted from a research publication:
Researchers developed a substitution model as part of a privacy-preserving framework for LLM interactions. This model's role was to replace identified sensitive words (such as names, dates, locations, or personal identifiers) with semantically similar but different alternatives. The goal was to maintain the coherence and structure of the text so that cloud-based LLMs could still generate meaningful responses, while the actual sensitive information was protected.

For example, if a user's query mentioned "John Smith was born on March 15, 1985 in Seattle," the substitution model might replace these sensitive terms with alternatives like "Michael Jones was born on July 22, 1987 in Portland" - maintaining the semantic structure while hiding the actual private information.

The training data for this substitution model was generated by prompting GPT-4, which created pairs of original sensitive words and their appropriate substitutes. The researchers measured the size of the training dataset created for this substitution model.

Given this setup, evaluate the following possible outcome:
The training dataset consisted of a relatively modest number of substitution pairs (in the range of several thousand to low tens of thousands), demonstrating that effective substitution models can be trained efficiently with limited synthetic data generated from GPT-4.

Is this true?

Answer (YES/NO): NO